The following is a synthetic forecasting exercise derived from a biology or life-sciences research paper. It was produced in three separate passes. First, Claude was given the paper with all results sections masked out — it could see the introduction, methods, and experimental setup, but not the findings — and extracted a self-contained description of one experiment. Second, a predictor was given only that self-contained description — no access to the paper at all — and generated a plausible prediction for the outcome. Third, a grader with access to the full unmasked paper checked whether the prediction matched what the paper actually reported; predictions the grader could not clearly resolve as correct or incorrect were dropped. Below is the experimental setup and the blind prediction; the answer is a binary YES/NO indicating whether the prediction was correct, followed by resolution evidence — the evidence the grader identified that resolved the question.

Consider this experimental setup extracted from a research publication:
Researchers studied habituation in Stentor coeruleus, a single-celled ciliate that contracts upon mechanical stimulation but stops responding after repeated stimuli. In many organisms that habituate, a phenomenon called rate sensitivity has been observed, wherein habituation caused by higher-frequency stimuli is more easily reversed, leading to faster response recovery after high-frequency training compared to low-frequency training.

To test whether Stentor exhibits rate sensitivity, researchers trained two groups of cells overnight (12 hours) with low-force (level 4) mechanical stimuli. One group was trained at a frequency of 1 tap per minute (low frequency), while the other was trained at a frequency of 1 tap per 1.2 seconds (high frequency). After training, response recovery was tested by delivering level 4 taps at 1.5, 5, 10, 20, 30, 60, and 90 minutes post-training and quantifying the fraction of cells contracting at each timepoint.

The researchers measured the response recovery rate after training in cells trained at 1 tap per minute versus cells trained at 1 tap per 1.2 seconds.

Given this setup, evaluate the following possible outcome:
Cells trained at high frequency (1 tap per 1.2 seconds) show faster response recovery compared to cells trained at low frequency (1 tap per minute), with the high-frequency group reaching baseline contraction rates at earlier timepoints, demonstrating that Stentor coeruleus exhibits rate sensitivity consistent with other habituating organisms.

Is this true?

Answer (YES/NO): NO